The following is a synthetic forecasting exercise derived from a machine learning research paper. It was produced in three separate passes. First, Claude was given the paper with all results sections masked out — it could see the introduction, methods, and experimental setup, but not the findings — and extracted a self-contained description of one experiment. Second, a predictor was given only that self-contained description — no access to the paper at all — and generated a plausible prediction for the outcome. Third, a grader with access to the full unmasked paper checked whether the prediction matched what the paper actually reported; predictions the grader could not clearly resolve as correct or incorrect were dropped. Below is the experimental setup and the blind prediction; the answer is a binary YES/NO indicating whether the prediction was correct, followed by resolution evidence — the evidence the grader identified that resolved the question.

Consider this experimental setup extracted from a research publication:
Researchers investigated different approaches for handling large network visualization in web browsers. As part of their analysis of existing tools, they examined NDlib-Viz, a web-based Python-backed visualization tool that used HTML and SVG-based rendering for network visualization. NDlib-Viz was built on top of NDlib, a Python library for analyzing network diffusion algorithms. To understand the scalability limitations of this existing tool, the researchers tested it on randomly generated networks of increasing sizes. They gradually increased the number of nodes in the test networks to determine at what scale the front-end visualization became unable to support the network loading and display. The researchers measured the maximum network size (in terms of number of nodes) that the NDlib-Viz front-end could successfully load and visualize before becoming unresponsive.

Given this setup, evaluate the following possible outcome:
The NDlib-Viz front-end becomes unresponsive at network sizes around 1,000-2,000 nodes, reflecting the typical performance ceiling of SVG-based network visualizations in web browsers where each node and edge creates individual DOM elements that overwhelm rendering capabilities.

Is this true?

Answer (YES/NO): NO